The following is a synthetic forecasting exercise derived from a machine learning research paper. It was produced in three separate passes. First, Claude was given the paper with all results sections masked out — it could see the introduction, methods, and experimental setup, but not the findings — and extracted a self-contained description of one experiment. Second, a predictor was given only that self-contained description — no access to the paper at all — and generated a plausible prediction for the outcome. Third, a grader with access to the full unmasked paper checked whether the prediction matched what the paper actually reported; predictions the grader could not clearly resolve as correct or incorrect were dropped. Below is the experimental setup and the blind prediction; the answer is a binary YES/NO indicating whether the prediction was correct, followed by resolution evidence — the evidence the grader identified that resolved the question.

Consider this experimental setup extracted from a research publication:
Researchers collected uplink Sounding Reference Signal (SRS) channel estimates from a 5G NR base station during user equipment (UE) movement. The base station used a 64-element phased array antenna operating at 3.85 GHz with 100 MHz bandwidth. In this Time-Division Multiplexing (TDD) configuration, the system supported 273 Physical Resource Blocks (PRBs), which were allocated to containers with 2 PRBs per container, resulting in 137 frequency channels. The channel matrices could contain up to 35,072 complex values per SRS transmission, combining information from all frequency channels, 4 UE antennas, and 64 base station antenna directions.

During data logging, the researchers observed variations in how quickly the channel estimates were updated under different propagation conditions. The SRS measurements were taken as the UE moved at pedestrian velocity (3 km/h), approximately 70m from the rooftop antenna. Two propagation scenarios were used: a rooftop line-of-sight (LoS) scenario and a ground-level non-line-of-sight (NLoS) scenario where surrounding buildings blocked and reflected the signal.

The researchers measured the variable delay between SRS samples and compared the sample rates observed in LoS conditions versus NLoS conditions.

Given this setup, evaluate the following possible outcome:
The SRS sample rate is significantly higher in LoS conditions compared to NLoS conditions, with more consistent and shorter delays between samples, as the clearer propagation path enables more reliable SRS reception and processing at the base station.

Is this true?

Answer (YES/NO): NO